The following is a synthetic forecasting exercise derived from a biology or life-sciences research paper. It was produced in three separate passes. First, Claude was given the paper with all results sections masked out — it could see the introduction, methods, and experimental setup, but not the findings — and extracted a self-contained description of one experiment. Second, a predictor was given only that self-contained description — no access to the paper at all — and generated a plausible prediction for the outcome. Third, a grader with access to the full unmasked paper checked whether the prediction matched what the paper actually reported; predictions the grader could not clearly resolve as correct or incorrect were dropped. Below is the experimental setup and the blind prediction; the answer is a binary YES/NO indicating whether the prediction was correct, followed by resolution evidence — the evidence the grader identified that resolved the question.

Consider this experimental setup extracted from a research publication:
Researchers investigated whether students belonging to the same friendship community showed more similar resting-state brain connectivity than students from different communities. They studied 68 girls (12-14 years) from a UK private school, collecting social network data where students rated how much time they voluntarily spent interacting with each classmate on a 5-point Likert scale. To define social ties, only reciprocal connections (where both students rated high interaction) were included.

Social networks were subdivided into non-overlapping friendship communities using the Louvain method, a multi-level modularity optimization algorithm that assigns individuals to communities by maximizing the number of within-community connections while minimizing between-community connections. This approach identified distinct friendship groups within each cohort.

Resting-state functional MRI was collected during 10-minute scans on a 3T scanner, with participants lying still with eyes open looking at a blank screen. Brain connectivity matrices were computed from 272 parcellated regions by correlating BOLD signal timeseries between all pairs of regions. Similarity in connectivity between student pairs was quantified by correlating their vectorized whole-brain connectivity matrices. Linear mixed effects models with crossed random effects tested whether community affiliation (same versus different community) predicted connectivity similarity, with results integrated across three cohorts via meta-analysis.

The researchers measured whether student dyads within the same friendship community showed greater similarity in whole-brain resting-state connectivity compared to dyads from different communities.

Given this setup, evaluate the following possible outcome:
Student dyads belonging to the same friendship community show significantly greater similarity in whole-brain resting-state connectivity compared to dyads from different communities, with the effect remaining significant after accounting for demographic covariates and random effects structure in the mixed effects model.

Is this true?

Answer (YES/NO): NO